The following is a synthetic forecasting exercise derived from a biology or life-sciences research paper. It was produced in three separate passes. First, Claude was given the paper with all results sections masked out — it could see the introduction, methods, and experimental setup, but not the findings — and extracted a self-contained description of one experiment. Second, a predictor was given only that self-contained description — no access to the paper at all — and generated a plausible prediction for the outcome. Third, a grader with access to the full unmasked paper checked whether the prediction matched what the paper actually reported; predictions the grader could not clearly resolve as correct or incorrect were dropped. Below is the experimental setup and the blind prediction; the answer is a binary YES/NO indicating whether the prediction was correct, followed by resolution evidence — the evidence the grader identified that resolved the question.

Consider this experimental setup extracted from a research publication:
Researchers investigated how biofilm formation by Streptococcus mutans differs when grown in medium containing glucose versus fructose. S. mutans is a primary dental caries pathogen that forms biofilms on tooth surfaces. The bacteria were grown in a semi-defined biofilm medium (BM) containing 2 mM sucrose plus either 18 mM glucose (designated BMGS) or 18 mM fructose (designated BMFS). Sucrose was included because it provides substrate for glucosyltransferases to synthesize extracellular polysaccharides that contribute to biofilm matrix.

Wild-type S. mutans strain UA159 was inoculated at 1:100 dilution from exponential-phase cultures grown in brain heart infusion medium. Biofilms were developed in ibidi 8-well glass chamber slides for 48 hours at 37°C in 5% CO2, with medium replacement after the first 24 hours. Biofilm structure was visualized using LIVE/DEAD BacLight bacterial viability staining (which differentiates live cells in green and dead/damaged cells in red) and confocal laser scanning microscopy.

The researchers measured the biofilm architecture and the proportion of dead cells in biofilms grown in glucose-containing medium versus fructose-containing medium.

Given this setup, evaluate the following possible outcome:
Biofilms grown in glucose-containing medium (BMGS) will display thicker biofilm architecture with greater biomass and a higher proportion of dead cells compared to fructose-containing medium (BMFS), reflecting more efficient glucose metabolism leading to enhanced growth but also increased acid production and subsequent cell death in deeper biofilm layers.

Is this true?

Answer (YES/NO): NO